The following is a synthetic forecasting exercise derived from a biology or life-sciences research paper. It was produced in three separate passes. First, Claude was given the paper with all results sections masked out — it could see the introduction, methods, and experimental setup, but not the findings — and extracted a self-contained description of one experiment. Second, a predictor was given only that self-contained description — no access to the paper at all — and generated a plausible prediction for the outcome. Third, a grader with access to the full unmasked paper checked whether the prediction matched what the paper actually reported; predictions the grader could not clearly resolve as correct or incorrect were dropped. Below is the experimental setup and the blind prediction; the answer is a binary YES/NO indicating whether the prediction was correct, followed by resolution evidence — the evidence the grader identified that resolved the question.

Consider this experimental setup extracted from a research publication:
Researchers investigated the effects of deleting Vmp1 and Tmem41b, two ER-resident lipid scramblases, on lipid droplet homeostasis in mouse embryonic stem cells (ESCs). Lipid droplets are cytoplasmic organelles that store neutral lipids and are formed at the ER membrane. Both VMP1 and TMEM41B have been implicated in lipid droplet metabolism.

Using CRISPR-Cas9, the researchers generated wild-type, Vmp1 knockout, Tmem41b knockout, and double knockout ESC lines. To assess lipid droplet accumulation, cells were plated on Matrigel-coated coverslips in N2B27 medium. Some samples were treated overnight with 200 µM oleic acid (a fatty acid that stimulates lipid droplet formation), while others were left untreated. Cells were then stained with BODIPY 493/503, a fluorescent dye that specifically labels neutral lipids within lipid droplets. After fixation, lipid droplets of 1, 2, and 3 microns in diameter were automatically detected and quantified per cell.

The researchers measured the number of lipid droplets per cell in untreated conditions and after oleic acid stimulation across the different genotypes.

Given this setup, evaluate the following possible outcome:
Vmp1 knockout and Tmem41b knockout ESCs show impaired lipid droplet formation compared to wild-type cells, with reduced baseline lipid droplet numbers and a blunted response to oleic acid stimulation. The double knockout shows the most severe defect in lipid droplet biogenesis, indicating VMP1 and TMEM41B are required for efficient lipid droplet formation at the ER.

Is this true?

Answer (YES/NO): NO